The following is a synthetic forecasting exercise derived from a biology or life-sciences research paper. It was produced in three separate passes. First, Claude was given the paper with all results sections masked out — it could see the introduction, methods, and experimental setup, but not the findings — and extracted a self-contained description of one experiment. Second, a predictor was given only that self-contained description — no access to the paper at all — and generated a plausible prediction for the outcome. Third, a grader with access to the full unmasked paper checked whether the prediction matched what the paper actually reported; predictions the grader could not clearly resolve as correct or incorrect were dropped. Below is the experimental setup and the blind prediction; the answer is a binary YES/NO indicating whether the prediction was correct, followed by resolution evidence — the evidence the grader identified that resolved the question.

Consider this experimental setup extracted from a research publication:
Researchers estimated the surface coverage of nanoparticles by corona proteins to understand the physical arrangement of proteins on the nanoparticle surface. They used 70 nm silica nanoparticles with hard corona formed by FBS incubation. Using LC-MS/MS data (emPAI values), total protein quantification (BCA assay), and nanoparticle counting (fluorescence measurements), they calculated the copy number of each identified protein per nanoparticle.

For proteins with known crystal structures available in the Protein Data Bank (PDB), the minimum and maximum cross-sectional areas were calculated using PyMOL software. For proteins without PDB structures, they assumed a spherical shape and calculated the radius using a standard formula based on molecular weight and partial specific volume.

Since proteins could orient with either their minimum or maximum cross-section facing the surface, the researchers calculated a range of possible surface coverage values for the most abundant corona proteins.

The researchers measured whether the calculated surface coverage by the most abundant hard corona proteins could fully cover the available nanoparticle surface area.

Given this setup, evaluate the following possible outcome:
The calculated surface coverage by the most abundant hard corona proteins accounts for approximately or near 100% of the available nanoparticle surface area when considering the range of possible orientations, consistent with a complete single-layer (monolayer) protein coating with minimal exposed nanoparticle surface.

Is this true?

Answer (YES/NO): YES